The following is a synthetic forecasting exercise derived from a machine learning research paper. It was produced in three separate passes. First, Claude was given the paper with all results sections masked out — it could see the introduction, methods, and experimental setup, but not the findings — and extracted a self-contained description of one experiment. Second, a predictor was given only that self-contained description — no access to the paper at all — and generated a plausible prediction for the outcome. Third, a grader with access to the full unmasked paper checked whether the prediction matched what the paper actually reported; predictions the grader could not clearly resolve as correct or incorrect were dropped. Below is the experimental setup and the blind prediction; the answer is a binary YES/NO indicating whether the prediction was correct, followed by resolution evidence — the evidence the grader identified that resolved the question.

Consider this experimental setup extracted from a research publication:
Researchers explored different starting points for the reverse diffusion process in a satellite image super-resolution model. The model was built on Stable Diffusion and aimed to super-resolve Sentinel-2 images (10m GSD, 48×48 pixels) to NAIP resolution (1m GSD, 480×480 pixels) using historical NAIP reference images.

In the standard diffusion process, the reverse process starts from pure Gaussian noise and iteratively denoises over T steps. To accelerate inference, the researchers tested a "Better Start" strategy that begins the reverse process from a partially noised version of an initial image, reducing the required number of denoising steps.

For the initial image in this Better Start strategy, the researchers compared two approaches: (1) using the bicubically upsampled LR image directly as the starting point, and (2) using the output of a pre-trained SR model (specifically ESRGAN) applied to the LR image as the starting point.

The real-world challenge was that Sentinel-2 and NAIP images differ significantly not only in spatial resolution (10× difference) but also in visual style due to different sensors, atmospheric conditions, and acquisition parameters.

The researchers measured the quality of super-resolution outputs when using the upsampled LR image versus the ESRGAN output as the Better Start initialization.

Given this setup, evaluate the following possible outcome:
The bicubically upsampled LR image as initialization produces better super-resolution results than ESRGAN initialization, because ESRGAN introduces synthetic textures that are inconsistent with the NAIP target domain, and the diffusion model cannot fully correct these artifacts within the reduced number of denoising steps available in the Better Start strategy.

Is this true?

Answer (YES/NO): NO